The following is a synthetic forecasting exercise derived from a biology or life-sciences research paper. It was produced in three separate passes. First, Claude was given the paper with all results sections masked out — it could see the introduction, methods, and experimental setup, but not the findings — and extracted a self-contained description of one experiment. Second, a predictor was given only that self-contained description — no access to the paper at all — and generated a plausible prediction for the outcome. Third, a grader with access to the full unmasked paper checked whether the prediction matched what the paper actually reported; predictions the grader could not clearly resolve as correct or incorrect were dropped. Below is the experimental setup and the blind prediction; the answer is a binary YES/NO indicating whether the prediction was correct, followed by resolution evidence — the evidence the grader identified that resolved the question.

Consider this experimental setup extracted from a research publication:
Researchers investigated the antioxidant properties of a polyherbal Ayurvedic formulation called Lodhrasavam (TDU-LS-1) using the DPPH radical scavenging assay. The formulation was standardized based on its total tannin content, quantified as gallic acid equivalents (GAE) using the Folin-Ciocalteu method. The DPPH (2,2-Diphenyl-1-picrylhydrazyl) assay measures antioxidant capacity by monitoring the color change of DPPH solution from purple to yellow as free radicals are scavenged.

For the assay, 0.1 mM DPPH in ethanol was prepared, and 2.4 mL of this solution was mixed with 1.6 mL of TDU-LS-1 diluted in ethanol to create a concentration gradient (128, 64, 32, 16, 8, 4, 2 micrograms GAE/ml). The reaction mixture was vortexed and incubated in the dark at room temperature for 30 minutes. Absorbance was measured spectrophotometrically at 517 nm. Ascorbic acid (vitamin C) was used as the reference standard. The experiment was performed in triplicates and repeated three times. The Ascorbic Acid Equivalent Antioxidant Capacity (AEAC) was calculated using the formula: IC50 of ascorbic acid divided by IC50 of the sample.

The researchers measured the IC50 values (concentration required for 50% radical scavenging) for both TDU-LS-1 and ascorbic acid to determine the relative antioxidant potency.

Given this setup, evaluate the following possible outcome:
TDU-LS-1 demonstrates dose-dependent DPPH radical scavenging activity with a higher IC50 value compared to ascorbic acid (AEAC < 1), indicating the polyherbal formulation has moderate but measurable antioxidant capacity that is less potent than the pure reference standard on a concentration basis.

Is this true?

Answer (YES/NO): NO